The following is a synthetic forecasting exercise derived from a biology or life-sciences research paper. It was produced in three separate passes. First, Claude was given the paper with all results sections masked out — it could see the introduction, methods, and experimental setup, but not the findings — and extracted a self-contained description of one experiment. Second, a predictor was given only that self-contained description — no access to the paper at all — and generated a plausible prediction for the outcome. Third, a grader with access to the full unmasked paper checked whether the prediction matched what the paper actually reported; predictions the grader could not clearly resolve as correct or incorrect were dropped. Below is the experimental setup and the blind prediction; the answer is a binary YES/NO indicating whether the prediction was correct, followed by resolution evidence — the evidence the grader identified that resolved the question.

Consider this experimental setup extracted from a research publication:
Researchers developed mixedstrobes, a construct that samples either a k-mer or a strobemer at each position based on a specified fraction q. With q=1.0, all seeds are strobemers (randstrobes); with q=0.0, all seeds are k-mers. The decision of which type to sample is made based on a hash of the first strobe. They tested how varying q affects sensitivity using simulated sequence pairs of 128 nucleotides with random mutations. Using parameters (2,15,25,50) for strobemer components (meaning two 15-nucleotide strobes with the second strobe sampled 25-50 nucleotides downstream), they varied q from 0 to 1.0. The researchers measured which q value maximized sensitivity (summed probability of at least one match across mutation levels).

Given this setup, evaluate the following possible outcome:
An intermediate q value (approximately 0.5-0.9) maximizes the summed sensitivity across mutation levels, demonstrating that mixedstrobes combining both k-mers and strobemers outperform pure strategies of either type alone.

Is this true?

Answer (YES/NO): YES